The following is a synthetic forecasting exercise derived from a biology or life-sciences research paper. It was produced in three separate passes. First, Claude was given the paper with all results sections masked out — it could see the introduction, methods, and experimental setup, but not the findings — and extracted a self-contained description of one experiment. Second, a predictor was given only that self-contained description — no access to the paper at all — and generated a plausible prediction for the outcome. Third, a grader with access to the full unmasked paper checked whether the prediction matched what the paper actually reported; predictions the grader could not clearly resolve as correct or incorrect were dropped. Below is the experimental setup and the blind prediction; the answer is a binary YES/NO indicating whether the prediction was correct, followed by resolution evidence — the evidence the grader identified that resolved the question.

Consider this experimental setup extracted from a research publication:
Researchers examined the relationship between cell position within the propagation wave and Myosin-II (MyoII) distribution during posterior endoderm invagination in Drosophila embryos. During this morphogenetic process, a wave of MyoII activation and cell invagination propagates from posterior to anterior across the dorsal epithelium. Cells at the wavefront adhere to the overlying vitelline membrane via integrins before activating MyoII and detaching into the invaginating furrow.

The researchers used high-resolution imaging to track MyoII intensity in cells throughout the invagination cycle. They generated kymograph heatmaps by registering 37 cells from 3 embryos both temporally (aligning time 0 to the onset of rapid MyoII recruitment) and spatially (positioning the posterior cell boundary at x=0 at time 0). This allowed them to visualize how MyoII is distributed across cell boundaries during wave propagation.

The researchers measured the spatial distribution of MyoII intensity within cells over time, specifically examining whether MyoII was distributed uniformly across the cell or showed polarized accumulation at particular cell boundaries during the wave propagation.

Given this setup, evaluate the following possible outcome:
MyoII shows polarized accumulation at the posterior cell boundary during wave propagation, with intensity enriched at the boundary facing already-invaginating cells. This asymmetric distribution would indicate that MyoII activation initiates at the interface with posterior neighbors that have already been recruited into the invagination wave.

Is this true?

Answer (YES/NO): YES